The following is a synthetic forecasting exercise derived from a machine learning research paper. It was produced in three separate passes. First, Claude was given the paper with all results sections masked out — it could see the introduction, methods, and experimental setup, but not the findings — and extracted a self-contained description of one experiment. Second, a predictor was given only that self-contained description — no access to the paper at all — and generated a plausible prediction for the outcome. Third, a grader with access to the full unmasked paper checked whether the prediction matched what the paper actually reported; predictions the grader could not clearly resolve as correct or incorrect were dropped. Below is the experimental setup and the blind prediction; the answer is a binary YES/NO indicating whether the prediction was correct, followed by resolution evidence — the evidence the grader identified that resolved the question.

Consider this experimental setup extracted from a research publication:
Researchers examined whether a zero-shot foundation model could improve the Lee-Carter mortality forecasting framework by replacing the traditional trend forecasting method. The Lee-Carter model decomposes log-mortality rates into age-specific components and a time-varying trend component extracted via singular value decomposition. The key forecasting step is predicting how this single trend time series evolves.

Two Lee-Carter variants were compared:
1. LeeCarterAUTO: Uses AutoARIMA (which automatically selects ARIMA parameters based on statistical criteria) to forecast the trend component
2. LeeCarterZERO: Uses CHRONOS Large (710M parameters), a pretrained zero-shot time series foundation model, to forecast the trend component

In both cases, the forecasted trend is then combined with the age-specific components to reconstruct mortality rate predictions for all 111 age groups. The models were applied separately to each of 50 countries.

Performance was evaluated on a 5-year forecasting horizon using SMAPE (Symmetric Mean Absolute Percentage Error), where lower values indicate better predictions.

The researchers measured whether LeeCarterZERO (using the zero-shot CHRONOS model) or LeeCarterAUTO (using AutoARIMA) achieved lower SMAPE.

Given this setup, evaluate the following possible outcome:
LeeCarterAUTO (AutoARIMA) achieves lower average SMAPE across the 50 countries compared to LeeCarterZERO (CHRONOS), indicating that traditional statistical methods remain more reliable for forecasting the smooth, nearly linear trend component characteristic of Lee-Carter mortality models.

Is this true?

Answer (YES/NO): NO